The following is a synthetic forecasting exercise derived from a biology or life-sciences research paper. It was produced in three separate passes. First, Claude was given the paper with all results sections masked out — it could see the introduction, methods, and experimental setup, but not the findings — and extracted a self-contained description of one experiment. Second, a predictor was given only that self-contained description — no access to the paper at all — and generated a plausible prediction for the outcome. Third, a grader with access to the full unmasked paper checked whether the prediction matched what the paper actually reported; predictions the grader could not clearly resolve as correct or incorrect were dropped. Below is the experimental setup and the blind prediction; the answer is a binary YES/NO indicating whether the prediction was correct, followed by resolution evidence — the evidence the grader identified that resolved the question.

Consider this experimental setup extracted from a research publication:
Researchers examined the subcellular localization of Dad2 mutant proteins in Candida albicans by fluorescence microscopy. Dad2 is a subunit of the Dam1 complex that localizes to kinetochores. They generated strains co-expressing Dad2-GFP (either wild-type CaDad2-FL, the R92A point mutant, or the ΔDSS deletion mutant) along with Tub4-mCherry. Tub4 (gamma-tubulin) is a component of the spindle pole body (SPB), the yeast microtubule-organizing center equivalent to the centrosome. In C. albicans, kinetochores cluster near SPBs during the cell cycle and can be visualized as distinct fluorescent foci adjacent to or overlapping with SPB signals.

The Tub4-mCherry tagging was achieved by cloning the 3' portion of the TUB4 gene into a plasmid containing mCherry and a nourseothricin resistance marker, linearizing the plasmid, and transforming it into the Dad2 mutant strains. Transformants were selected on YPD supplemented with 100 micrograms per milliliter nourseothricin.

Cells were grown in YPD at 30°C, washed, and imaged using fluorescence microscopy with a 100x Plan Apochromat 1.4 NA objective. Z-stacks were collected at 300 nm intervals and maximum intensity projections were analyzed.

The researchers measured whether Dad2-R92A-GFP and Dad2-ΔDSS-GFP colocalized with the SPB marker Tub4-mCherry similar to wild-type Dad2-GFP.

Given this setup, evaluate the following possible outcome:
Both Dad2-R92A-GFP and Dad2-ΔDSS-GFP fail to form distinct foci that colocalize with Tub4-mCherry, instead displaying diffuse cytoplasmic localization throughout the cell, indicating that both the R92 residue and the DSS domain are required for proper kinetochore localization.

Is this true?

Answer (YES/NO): NO